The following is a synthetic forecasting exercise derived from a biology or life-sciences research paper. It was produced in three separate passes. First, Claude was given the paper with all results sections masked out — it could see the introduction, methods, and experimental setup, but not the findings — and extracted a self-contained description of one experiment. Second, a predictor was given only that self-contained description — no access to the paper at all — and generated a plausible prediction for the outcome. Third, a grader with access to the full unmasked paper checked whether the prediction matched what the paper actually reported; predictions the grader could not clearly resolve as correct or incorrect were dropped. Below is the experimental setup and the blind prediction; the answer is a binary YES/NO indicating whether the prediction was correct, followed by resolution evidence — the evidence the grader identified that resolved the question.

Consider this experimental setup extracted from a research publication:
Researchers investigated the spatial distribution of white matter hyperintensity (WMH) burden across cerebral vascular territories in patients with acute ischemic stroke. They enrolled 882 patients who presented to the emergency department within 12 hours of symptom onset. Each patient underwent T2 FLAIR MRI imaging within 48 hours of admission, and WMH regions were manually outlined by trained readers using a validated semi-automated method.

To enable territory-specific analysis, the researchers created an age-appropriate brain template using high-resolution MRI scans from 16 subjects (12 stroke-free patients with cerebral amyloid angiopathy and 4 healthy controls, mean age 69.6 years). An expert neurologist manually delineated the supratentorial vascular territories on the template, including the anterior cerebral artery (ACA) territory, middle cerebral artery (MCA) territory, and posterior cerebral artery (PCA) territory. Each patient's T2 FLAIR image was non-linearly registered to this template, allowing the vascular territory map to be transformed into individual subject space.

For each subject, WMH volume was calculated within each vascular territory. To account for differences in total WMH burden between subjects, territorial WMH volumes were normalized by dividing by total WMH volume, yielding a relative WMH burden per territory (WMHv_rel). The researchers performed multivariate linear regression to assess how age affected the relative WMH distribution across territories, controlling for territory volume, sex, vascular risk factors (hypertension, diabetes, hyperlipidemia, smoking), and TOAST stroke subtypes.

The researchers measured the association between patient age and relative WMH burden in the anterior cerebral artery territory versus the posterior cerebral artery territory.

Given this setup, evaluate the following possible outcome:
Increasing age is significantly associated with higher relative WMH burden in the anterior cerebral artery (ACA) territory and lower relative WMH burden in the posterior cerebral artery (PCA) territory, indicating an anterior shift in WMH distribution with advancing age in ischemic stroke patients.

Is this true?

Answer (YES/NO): YES